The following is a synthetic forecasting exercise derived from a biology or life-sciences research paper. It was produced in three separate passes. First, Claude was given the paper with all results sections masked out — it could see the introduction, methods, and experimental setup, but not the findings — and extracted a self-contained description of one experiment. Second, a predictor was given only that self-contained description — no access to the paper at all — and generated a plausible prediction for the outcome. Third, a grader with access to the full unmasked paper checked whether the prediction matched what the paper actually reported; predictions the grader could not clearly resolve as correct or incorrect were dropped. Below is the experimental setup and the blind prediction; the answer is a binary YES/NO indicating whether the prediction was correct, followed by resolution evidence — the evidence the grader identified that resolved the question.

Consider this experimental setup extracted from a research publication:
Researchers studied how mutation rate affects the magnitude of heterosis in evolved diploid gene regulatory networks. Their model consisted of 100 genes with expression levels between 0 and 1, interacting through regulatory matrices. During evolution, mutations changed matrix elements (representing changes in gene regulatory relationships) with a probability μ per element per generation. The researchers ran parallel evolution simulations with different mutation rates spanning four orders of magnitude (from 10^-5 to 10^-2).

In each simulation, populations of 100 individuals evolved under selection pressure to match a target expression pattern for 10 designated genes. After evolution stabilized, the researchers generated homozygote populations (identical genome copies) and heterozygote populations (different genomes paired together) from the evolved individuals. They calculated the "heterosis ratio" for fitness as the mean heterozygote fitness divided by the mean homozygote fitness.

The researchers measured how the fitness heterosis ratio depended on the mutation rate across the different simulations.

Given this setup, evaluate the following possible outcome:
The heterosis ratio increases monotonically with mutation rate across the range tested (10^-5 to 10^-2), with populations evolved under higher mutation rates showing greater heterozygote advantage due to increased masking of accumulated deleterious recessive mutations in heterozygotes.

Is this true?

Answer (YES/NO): NO